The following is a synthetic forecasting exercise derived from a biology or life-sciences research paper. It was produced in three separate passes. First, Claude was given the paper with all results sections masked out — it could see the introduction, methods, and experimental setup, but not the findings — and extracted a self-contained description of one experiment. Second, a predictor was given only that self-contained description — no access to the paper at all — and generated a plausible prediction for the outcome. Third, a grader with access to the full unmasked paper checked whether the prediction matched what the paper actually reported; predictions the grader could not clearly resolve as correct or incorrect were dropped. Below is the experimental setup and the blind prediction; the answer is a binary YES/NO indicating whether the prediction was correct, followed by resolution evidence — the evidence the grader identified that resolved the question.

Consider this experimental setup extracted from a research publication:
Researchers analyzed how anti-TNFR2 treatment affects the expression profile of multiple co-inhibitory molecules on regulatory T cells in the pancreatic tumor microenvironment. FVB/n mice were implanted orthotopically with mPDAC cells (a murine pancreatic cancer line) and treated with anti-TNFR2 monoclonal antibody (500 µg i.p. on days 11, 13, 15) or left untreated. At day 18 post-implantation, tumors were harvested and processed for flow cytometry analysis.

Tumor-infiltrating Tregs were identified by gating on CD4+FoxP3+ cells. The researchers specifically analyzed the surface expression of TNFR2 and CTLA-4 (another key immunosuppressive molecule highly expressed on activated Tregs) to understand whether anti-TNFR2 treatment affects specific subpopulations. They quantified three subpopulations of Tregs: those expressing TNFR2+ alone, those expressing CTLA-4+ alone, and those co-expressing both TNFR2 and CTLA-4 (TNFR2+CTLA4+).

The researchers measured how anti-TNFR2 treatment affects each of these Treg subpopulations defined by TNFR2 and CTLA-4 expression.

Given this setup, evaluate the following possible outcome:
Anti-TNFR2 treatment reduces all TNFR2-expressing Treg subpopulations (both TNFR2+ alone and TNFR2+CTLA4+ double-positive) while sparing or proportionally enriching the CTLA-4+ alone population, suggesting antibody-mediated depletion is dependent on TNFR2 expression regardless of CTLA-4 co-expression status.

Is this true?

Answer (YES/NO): NO